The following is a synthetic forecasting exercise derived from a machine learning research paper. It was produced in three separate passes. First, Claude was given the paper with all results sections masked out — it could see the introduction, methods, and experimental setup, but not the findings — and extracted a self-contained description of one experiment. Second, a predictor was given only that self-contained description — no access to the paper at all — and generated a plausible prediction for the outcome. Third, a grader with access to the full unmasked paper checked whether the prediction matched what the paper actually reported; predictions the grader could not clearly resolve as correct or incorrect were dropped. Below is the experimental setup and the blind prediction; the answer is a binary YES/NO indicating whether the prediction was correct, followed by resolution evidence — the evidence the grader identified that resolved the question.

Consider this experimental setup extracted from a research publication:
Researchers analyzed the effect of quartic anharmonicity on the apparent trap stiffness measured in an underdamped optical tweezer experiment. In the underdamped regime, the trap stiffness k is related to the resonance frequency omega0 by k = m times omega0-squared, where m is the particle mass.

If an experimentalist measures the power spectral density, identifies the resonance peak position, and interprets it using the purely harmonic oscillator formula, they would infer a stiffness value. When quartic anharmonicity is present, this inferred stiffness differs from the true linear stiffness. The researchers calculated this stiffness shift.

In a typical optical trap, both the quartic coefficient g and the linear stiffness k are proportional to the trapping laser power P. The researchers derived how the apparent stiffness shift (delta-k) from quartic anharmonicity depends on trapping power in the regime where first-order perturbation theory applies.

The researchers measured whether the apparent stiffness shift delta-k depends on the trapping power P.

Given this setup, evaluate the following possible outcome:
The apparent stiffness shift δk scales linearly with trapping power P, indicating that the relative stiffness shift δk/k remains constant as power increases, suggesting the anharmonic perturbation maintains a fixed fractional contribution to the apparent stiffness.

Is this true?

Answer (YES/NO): NO